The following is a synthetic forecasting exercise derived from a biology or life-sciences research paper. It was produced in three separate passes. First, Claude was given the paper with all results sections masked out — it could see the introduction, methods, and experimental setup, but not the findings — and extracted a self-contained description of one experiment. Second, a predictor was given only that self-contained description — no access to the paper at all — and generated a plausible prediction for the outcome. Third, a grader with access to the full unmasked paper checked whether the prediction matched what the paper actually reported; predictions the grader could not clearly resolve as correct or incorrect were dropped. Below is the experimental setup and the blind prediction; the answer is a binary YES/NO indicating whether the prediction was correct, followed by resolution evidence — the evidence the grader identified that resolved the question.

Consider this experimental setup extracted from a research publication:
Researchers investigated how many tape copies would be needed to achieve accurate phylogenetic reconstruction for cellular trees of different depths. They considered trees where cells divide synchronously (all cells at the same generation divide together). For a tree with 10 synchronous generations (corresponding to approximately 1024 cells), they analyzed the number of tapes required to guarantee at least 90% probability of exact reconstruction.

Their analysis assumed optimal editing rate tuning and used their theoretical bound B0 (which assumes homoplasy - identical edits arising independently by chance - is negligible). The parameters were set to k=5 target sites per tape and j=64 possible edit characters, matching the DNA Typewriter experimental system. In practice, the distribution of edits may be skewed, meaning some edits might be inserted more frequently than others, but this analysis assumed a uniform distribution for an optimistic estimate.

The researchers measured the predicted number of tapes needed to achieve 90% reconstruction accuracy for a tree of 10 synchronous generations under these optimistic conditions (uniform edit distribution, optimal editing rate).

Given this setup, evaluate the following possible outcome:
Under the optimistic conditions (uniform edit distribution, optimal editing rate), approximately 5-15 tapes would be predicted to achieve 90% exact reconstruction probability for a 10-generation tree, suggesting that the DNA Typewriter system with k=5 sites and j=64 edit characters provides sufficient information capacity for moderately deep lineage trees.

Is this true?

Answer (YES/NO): NO